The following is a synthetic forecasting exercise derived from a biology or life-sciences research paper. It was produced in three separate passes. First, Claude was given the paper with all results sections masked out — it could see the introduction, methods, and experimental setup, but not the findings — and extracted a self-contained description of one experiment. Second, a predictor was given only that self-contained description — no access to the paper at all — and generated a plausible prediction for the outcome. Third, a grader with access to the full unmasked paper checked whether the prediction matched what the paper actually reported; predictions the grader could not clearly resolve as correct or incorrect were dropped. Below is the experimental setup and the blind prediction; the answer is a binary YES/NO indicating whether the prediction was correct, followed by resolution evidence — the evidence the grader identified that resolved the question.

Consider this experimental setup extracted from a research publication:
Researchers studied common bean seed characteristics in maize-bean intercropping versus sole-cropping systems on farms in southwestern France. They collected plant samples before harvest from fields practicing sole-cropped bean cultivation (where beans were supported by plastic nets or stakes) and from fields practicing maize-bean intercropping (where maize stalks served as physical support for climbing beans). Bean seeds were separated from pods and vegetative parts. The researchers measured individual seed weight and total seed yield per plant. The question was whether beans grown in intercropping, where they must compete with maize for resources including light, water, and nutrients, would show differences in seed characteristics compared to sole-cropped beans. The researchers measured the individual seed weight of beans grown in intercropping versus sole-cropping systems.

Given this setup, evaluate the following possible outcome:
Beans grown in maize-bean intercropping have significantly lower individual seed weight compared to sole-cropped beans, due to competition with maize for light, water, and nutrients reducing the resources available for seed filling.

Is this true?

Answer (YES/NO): NO